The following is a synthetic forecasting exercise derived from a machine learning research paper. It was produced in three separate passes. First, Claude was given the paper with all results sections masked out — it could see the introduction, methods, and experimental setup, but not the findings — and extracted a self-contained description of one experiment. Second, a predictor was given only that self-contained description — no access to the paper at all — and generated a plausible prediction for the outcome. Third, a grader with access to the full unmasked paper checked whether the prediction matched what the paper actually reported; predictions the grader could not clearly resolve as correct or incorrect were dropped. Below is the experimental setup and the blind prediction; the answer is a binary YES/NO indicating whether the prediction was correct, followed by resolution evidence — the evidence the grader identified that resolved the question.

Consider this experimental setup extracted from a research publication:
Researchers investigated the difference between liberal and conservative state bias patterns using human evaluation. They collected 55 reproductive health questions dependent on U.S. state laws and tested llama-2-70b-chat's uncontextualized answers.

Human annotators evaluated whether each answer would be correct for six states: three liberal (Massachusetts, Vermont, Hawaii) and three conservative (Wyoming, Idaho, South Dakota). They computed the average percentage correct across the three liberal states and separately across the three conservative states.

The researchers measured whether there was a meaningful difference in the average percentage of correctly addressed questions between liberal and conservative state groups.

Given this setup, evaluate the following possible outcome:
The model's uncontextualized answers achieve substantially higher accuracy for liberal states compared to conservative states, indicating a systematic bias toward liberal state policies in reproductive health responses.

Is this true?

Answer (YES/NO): YES